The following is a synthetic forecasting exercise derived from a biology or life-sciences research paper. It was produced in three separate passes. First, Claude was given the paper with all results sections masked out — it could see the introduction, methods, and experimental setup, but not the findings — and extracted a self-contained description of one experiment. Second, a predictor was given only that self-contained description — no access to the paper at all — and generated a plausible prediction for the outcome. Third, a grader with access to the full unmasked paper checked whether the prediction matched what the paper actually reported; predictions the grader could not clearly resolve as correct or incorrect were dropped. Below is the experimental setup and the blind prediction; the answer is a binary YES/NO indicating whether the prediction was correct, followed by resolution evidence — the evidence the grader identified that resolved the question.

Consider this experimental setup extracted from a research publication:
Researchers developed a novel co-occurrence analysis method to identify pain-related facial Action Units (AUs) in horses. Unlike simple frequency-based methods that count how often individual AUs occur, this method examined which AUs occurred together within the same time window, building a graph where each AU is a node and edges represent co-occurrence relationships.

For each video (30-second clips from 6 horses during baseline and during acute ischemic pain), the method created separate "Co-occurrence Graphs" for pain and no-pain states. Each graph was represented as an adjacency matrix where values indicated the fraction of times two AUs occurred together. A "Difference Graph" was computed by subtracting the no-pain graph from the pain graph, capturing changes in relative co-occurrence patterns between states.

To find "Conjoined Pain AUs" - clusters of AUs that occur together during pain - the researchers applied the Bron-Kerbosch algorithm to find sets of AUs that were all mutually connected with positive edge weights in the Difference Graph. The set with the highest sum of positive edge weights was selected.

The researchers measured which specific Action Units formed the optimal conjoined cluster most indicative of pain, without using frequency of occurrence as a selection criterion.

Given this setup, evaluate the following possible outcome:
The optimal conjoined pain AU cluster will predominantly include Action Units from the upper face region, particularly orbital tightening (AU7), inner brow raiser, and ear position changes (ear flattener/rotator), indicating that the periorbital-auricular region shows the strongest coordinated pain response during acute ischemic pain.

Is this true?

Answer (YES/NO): NO